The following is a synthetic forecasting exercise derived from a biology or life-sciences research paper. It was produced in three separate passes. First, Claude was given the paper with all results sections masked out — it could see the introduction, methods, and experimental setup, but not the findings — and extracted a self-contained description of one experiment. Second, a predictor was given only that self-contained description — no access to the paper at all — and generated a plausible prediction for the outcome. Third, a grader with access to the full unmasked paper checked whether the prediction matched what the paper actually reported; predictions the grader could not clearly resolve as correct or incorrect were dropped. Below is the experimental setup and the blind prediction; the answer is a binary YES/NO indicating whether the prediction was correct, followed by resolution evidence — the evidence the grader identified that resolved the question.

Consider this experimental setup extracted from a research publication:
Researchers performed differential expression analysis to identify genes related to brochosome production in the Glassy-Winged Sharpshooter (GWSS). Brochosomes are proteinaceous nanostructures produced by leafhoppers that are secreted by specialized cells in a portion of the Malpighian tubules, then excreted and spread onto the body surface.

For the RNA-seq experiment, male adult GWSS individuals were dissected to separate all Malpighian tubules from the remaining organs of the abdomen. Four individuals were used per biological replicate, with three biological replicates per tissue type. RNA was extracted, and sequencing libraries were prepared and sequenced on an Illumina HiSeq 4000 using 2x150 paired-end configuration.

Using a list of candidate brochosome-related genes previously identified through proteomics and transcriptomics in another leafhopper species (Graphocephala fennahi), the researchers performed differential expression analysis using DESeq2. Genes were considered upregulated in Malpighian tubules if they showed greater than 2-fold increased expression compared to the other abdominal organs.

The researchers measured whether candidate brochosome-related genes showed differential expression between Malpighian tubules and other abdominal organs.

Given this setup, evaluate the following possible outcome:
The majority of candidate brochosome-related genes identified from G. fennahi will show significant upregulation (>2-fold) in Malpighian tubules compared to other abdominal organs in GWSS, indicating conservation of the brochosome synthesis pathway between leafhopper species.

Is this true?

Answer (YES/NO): YES